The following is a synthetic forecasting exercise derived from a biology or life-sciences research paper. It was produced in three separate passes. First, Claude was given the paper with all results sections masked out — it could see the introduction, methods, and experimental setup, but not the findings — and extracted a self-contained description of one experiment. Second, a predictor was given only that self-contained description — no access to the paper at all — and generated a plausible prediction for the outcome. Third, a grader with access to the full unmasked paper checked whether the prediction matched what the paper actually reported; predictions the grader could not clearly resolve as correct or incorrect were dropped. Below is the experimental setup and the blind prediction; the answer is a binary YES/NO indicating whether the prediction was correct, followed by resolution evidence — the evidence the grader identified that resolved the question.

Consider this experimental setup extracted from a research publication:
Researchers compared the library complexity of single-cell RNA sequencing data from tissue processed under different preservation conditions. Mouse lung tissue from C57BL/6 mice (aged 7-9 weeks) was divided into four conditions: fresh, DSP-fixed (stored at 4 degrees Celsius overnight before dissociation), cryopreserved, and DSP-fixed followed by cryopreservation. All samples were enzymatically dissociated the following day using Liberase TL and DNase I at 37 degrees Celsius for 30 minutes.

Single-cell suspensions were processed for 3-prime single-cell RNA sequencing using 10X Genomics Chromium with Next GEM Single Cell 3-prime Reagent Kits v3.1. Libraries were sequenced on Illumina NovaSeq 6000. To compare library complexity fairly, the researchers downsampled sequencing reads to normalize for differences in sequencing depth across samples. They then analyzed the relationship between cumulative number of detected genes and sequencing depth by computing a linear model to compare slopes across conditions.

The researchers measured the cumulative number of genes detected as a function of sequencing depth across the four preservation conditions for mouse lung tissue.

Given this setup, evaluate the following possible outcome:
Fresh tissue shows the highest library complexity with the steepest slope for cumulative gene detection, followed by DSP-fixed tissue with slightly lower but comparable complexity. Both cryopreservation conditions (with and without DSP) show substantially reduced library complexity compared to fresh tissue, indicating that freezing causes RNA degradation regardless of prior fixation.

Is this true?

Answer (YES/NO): NO